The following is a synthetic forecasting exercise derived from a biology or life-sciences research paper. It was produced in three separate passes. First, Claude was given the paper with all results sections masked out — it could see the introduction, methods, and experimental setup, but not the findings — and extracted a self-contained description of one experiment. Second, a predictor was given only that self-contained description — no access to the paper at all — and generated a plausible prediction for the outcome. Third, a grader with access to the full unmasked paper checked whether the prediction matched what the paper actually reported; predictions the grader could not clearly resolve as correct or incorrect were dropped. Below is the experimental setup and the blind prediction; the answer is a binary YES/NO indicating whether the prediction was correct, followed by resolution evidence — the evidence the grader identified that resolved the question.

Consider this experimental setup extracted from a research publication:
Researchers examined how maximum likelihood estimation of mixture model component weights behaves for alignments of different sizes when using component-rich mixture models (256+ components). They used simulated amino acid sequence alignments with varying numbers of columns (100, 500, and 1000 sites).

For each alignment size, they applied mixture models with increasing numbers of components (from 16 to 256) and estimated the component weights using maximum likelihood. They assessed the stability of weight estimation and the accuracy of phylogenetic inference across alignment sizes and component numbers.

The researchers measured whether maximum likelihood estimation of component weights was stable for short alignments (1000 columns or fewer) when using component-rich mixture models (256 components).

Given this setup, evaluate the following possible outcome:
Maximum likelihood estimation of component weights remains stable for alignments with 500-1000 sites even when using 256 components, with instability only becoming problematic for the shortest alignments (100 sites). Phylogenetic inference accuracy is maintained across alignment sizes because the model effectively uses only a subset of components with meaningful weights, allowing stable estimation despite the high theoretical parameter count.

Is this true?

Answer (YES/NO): NO